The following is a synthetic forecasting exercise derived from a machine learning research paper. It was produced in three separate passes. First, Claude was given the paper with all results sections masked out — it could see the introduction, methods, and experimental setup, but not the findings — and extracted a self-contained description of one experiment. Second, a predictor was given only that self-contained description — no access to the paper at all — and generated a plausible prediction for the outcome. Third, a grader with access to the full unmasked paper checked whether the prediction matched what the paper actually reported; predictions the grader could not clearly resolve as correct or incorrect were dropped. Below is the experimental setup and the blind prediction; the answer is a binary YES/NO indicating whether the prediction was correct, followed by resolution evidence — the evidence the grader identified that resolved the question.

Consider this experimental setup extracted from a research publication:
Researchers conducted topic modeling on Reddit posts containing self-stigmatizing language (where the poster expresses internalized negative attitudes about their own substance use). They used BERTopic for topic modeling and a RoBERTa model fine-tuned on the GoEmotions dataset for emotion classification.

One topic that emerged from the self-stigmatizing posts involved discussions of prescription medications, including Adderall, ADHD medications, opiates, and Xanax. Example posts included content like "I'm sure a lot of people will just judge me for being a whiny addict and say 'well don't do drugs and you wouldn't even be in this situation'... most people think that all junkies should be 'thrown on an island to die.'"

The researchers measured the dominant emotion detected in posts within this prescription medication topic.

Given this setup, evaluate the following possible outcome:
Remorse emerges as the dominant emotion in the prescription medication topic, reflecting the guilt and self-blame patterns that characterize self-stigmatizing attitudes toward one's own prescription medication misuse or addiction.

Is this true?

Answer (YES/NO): NO